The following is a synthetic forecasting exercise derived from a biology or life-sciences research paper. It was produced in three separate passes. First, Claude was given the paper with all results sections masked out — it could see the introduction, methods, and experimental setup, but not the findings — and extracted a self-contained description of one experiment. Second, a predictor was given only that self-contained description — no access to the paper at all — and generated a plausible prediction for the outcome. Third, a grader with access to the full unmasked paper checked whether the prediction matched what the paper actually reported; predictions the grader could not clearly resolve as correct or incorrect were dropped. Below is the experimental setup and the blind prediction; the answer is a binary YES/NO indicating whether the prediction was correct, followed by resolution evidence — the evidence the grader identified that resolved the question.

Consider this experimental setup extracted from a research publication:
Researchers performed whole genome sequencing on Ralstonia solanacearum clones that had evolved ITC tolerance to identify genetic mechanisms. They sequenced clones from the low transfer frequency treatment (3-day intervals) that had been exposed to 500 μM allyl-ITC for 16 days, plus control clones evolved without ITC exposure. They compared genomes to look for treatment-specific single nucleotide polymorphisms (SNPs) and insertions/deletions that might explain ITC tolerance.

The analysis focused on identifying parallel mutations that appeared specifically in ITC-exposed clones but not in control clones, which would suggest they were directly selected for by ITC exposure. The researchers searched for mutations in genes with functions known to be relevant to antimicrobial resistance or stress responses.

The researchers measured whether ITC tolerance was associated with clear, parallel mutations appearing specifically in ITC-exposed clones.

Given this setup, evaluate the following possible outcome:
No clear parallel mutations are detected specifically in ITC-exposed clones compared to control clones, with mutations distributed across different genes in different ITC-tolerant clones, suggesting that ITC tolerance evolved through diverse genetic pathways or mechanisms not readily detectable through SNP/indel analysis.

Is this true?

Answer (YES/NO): YES